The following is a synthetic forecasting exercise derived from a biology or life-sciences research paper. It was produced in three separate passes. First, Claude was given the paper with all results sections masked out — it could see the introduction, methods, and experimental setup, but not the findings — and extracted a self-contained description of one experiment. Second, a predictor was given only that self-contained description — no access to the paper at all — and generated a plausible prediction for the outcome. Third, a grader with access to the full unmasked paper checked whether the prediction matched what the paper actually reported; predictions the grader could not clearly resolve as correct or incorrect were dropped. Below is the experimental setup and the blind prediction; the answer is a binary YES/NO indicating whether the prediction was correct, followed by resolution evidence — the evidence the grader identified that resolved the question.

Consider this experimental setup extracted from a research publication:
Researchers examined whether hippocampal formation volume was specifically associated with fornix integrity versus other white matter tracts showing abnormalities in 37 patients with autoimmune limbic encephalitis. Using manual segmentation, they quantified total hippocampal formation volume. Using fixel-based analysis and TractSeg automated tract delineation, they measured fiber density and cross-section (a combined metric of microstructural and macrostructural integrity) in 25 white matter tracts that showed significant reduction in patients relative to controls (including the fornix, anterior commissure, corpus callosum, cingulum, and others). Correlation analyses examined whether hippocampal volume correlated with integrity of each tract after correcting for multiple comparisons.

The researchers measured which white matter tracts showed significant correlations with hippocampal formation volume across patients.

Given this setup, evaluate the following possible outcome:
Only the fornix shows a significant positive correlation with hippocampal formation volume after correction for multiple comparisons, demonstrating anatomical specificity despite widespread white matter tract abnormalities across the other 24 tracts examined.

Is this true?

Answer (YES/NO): YES